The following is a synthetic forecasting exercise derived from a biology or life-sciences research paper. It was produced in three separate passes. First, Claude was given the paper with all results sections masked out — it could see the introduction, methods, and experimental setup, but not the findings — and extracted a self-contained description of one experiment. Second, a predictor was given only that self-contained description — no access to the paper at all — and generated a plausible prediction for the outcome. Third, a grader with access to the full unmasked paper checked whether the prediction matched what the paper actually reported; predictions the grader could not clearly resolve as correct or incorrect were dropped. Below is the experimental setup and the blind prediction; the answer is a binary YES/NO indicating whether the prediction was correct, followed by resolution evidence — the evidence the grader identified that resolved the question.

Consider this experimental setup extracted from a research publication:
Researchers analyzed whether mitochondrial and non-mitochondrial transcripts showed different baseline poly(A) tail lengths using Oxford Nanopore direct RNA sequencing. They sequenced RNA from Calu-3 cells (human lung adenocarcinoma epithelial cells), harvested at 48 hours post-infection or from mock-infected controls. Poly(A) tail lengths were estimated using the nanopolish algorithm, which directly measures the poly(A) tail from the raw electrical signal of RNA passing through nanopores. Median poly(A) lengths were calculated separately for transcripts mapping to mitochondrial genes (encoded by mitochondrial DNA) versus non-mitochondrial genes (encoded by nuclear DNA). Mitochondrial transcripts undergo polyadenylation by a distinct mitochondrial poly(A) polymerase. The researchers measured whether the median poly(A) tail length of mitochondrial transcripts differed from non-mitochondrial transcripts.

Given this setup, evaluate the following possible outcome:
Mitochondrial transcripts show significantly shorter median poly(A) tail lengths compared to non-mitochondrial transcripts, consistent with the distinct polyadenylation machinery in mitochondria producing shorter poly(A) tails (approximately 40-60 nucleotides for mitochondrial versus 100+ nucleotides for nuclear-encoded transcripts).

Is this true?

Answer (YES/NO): NO